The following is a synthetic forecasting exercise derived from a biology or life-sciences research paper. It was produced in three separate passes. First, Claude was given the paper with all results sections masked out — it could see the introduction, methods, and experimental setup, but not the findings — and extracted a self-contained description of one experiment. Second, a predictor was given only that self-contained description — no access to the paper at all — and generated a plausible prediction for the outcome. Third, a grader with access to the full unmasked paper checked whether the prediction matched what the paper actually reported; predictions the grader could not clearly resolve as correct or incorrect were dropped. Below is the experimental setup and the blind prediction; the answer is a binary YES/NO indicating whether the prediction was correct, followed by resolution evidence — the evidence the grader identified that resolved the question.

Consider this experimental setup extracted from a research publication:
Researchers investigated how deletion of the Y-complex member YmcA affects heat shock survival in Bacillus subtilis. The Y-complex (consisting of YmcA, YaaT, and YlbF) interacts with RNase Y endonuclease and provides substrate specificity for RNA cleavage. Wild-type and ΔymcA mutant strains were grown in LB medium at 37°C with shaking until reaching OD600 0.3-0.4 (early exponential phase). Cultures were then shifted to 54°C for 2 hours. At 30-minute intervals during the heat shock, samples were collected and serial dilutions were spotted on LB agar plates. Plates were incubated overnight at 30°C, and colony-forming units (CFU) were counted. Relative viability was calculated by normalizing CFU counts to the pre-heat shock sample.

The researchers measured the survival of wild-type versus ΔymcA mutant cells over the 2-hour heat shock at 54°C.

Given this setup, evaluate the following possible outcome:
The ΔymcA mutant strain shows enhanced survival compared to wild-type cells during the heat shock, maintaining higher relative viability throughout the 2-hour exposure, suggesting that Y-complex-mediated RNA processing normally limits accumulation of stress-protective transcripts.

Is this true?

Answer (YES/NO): NO